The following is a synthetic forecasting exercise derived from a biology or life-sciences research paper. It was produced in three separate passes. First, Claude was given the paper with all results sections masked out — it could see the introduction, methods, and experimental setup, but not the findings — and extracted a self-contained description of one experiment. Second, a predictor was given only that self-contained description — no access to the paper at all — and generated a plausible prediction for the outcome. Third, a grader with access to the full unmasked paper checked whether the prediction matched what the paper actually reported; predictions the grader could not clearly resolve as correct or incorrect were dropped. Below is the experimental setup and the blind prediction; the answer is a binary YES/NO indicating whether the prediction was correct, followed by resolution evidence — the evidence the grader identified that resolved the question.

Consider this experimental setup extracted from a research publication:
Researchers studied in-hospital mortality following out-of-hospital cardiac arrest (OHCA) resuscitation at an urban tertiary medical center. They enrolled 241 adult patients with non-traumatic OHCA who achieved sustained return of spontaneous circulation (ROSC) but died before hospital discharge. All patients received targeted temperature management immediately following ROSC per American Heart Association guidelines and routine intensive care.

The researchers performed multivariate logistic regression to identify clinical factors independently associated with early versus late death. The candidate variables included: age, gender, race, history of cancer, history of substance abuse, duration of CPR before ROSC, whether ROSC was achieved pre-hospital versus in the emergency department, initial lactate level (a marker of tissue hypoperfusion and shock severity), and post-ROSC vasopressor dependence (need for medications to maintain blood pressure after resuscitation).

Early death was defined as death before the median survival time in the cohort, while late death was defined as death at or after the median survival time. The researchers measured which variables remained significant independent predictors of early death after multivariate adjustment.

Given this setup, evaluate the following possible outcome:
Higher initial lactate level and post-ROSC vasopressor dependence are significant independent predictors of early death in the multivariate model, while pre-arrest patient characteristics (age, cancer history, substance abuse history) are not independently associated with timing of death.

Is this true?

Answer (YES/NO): NO